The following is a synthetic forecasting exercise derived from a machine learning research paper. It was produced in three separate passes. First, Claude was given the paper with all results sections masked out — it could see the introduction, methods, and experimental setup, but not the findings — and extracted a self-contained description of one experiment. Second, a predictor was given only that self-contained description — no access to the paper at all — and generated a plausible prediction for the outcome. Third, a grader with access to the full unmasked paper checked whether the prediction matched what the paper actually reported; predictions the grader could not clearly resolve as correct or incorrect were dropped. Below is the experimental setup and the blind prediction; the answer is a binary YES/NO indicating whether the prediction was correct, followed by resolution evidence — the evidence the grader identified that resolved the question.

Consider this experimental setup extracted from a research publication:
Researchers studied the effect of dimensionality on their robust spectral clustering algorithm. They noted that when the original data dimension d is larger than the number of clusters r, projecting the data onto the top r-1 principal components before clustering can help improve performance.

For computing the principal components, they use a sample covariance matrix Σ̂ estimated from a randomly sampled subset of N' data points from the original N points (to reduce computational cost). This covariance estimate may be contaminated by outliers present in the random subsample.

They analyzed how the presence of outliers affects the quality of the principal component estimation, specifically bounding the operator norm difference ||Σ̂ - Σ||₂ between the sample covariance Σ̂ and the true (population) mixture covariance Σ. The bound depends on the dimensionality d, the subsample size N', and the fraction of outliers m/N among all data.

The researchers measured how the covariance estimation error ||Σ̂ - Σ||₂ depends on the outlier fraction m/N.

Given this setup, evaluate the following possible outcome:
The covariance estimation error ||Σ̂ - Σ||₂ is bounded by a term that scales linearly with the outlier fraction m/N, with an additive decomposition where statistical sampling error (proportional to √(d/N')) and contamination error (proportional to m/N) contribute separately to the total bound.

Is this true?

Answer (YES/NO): YES